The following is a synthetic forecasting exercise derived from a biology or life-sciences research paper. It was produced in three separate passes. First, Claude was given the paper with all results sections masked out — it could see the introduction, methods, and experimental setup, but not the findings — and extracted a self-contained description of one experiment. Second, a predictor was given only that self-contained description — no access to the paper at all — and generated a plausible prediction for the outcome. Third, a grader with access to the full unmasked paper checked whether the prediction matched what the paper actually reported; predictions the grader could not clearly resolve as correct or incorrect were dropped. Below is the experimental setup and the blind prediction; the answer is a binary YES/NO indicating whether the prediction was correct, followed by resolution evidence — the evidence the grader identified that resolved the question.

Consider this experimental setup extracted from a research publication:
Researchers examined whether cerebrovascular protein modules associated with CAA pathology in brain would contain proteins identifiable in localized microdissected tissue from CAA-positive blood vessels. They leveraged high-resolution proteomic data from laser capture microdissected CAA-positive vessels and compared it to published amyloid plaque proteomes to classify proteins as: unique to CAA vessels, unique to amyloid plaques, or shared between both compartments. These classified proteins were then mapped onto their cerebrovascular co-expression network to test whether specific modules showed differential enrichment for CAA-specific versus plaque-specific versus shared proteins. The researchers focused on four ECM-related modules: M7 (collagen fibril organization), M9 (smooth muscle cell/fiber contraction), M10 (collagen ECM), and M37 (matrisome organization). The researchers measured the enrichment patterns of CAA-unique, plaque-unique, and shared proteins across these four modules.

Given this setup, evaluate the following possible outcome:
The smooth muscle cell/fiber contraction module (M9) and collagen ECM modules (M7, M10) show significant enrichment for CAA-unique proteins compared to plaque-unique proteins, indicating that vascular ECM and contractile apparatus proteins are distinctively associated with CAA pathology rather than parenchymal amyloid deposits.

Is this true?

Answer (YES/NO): NO